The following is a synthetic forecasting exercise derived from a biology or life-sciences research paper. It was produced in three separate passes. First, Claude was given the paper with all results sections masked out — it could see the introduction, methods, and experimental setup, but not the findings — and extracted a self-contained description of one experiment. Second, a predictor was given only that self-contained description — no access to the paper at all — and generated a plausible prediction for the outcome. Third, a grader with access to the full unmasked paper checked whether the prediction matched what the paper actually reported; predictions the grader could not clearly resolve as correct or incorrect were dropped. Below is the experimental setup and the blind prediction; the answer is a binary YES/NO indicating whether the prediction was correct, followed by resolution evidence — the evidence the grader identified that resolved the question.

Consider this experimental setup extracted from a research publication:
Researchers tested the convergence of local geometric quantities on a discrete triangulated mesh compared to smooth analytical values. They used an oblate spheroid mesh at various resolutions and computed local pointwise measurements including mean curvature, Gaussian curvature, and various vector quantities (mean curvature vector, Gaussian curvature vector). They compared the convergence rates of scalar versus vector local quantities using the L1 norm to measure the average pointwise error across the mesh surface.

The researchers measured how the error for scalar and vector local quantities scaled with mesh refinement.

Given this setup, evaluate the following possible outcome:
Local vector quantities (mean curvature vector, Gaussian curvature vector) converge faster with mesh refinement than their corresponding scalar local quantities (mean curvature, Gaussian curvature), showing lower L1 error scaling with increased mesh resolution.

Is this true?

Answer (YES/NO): NO